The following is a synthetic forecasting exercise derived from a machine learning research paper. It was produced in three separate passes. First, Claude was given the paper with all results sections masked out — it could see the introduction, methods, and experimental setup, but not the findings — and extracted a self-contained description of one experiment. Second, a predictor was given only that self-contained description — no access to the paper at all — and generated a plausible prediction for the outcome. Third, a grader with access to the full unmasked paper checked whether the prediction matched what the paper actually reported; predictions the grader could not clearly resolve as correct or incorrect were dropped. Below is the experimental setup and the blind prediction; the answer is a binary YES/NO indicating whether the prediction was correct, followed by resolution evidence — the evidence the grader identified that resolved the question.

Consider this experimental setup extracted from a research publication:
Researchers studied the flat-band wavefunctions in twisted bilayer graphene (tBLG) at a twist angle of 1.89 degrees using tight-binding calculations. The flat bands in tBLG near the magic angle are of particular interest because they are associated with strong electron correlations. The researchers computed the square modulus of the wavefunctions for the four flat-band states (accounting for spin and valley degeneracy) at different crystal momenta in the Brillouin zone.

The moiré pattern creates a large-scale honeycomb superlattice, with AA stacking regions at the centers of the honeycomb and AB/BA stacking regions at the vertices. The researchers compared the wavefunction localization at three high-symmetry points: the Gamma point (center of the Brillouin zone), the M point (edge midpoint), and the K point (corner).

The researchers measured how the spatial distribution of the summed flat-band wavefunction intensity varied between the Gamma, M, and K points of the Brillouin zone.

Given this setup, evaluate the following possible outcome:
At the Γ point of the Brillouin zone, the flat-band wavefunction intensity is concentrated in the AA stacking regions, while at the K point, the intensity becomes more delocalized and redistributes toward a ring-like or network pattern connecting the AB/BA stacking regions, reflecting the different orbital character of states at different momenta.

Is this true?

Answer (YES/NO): NO